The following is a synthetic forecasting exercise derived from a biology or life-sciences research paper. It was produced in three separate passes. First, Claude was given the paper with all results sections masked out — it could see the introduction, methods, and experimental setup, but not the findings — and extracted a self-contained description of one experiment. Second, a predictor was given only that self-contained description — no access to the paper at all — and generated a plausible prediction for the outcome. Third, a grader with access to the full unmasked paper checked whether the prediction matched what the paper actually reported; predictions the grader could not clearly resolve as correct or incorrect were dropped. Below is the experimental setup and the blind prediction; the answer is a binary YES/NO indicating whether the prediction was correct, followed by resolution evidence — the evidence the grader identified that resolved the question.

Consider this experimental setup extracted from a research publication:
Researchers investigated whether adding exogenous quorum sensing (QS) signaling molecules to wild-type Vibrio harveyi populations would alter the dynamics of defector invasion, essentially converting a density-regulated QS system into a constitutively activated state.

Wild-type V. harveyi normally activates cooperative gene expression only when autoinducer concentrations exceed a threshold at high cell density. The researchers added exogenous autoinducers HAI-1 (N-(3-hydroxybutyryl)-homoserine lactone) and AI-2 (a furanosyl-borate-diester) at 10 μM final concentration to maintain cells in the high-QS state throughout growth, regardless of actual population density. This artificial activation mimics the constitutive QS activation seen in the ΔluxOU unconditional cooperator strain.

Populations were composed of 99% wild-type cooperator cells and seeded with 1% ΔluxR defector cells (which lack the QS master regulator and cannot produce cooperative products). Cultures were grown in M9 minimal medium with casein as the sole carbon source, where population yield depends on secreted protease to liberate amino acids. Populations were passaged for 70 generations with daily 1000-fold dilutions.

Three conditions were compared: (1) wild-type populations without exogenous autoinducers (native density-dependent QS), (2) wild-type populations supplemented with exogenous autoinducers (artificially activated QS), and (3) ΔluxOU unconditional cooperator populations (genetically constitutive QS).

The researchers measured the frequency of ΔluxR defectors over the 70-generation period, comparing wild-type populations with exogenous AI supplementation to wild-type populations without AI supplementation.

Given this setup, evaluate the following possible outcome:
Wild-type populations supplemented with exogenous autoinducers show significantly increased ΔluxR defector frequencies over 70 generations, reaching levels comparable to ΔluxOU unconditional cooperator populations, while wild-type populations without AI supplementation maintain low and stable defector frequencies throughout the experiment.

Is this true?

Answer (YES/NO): NO